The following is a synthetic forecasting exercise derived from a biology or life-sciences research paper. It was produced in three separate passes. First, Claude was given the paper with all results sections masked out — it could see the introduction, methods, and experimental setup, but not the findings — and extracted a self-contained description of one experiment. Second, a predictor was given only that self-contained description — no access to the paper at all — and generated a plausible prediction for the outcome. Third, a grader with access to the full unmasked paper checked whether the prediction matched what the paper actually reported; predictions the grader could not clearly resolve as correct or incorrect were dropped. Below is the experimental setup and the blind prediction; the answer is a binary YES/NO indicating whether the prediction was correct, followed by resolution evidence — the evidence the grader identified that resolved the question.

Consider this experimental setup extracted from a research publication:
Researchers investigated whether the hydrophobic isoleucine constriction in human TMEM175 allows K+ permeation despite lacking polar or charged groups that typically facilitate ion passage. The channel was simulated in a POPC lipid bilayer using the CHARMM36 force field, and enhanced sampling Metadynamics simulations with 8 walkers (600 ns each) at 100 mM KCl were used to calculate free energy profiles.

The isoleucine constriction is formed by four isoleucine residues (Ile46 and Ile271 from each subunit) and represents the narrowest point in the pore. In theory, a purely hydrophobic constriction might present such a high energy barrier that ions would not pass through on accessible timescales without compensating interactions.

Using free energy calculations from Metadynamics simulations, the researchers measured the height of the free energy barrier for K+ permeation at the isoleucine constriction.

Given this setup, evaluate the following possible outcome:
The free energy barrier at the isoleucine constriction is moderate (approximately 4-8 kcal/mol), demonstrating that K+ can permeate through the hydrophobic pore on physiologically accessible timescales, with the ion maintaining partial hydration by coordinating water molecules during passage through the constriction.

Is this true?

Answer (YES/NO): YES